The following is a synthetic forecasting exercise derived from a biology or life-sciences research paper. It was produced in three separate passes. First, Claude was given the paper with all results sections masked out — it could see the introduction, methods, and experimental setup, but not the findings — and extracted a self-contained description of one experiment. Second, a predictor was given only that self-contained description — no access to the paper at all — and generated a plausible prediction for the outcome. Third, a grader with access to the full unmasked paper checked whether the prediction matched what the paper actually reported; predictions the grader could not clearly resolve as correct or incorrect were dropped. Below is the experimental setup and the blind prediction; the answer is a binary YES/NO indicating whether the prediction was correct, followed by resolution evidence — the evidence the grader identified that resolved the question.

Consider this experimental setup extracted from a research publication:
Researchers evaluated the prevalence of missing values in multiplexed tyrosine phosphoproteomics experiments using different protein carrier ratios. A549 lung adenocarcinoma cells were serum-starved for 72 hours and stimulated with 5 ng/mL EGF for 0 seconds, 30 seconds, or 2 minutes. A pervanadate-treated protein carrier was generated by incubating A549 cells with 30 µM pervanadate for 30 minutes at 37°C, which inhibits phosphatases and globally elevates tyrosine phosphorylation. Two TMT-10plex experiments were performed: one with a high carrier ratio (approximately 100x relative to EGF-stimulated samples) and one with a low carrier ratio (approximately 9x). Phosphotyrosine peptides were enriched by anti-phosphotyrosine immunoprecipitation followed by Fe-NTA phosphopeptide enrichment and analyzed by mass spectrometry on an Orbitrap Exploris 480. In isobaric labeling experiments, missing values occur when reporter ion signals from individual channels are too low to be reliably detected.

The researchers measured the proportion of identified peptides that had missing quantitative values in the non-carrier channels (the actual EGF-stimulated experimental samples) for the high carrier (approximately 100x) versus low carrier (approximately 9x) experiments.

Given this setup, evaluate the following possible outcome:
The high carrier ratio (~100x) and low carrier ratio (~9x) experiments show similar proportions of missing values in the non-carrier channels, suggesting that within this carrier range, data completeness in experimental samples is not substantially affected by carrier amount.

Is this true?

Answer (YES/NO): NO